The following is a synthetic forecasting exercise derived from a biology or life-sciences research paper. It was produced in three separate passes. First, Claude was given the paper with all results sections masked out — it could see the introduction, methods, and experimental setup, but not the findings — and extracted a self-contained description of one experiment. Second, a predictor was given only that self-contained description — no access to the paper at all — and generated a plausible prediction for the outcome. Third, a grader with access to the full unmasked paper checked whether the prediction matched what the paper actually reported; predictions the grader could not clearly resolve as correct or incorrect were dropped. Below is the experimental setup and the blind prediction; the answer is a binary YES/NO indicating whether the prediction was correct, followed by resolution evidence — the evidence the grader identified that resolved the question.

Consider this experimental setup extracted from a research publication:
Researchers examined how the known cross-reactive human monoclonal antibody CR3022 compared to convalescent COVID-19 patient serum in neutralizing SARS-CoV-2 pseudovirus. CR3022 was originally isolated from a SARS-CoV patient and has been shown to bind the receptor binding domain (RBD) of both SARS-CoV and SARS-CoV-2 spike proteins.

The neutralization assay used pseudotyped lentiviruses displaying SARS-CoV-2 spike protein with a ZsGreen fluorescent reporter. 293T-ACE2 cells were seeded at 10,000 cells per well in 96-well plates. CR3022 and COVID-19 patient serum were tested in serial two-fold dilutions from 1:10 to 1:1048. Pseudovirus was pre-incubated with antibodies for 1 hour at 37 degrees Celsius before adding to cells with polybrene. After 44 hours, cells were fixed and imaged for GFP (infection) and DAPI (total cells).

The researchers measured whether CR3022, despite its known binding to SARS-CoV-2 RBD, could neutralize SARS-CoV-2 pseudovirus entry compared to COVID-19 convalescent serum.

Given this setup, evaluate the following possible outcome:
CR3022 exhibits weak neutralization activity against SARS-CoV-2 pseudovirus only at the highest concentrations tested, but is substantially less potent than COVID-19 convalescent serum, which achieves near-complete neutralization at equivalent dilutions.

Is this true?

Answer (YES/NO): NO